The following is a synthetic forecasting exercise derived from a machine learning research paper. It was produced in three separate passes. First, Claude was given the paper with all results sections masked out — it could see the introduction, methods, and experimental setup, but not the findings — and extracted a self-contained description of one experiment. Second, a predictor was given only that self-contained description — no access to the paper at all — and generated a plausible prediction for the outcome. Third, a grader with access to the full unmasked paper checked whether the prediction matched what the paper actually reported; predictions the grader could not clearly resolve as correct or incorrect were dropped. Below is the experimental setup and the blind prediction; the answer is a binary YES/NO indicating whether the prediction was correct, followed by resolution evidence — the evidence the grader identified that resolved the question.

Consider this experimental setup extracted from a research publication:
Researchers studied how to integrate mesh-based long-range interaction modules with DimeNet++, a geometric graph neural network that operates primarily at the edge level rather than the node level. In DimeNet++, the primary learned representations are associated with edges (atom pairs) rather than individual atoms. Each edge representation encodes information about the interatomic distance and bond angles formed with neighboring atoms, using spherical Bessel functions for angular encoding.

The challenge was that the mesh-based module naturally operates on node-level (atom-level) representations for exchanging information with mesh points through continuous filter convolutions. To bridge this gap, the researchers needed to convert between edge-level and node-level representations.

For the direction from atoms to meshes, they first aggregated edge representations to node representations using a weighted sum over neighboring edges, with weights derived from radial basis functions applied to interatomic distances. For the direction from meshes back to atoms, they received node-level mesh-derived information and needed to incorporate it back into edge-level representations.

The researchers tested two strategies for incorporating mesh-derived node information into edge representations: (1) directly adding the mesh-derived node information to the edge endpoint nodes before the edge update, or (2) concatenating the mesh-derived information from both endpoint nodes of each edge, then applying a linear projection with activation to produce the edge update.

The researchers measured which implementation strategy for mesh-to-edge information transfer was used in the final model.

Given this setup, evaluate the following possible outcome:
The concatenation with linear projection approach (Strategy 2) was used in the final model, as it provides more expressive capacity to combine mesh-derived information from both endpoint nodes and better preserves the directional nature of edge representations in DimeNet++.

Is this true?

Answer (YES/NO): YES